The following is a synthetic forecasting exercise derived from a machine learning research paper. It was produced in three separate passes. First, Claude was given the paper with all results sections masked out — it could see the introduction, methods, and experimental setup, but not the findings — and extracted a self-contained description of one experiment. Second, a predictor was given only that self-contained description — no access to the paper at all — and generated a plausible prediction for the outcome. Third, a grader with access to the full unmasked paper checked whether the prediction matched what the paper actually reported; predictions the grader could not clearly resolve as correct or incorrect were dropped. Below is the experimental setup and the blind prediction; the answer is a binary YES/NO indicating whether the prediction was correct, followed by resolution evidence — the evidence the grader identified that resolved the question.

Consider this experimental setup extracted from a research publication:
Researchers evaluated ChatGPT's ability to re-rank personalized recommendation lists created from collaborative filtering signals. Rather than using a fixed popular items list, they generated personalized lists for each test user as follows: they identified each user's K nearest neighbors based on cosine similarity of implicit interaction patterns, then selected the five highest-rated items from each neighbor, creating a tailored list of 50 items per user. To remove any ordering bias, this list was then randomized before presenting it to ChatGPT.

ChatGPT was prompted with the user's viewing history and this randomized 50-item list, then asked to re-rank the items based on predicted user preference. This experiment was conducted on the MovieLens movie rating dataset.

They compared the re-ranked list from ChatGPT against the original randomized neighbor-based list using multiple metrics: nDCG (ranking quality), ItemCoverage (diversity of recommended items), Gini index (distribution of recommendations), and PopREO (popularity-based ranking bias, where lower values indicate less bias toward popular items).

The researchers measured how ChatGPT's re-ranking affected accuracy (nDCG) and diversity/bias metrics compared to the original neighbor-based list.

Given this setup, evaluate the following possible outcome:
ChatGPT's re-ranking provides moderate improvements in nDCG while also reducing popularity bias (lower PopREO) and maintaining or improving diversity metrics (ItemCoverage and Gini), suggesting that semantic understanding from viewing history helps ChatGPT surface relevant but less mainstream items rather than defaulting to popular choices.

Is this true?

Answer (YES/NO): NO